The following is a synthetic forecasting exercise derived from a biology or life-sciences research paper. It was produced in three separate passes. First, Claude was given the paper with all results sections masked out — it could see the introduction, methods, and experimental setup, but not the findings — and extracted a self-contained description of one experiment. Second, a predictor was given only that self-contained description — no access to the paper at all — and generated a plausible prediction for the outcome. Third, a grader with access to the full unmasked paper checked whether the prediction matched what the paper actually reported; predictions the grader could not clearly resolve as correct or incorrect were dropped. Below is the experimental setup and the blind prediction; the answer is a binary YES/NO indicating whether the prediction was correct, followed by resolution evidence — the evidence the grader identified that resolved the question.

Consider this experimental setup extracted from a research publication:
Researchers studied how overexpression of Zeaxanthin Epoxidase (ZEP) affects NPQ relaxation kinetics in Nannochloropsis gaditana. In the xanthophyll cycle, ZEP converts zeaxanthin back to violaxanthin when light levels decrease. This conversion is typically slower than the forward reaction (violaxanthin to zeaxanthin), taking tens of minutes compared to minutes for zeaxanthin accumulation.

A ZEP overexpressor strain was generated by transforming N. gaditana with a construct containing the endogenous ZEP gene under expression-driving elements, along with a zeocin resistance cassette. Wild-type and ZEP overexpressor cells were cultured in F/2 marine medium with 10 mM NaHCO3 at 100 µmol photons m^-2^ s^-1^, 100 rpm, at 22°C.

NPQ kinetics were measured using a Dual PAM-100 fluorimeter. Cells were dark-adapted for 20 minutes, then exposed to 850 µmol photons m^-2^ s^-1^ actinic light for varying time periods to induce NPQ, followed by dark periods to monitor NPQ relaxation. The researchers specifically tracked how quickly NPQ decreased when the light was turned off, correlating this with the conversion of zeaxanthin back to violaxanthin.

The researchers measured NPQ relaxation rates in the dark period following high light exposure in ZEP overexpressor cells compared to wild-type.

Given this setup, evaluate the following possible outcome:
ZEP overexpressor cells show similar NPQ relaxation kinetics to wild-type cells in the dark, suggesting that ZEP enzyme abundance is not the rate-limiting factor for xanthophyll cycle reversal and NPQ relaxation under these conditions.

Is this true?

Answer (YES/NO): NO